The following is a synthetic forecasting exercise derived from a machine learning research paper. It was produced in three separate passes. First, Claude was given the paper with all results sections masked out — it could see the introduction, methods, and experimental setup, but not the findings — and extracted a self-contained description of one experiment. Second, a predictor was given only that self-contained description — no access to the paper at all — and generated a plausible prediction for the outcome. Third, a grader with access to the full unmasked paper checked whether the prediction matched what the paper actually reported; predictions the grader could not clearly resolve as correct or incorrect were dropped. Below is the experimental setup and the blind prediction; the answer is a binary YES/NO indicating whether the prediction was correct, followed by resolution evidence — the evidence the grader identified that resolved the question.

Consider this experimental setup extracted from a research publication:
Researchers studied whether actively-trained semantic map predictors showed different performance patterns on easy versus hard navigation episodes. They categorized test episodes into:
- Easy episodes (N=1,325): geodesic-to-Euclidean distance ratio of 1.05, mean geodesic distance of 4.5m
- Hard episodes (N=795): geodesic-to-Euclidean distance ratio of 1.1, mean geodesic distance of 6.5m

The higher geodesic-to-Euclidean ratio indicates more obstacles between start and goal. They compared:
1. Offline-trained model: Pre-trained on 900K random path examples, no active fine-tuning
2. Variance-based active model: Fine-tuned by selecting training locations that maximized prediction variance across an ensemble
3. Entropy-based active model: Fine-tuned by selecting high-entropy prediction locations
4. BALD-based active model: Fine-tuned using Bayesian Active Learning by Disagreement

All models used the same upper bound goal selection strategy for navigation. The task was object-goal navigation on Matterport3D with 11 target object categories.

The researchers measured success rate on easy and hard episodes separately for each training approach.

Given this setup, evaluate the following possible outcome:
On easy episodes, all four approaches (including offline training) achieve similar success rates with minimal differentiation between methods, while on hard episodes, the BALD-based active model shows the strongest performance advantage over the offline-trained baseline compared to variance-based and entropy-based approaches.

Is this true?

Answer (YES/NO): NO